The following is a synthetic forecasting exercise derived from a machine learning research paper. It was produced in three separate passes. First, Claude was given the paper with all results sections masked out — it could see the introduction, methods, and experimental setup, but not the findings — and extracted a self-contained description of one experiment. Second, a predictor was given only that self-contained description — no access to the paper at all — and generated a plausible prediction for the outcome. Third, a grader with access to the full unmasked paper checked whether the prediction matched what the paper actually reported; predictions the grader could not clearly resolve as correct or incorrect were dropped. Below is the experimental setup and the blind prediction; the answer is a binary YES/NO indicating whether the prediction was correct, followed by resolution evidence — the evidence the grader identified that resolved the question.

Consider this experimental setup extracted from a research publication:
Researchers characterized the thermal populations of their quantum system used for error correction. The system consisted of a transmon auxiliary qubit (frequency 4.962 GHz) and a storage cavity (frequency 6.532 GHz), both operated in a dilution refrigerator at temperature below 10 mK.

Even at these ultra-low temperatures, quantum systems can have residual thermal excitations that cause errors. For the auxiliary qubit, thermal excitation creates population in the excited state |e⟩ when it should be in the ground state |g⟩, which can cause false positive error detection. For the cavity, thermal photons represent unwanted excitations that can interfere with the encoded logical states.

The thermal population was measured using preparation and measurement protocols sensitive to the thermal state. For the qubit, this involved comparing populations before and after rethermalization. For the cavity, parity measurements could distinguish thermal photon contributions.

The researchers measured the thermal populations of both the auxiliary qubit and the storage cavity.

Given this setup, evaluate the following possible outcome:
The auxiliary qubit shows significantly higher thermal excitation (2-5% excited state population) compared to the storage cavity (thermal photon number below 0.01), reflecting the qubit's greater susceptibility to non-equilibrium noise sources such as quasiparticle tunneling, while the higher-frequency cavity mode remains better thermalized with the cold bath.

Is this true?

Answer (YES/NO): NO